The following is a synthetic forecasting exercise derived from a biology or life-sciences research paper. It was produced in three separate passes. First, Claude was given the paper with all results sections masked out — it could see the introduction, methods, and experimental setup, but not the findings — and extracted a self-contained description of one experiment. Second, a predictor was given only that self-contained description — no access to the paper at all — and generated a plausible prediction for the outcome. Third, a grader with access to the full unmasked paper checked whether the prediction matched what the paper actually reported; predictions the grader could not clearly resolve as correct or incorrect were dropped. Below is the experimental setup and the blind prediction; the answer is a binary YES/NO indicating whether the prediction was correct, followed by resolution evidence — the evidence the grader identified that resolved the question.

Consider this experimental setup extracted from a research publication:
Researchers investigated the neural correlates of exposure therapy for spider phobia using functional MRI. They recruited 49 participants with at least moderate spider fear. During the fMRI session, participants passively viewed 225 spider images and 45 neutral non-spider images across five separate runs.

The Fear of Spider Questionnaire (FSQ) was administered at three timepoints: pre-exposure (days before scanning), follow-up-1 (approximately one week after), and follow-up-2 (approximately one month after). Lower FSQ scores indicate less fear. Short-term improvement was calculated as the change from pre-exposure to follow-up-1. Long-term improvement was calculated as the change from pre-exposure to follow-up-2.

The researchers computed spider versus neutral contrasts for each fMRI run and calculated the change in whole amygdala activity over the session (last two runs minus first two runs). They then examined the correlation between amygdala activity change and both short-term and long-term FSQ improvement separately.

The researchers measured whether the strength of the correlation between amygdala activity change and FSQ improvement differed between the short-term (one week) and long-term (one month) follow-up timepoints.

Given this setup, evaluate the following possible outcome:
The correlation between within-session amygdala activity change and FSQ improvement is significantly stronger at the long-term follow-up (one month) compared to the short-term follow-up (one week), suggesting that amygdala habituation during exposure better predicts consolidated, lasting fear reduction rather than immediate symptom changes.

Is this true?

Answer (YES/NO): NO